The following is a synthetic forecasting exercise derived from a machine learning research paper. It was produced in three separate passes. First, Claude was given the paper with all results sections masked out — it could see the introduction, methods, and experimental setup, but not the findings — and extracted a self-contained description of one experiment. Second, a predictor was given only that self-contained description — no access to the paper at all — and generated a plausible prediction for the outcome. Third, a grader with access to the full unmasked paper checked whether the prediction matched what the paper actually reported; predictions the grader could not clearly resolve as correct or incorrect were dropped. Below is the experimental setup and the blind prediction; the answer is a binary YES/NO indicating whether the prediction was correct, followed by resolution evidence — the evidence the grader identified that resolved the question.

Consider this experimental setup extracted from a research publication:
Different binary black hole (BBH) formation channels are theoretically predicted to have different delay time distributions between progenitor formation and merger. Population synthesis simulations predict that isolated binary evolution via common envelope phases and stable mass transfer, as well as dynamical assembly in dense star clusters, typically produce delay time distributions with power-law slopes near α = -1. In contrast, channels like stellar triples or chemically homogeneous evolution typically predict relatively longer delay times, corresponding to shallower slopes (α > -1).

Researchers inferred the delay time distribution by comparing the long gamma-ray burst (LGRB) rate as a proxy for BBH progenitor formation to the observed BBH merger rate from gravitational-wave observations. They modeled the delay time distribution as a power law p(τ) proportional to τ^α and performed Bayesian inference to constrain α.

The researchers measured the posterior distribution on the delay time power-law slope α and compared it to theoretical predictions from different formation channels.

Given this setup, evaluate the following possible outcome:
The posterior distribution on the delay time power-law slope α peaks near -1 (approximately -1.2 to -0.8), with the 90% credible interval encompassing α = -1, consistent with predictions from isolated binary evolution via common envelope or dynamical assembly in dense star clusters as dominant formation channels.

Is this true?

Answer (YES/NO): YES